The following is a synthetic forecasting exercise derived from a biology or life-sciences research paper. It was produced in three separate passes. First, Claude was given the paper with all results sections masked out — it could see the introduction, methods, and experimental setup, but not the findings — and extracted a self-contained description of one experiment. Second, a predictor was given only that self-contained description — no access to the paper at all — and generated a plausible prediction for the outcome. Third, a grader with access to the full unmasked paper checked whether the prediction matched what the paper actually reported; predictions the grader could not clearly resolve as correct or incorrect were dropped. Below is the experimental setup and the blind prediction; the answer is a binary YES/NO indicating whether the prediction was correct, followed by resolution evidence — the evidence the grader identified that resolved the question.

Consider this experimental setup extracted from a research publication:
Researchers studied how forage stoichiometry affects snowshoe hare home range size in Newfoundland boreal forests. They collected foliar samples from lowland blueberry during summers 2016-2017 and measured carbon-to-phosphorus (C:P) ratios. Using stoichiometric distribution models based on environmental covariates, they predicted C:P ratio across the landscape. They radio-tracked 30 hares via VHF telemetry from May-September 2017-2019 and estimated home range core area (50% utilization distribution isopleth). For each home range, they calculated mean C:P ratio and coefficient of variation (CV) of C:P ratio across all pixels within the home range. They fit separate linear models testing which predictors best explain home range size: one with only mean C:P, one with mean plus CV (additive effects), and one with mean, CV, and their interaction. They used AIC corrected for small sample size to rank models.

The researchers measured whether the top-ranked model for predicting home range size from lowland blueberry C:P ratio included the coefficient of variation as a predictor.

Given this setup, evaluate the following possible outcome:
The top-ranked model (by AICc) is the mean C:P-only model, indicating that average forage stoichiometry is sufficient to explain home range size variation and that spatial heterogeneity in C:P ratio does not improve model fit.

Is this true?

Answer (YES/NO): YES